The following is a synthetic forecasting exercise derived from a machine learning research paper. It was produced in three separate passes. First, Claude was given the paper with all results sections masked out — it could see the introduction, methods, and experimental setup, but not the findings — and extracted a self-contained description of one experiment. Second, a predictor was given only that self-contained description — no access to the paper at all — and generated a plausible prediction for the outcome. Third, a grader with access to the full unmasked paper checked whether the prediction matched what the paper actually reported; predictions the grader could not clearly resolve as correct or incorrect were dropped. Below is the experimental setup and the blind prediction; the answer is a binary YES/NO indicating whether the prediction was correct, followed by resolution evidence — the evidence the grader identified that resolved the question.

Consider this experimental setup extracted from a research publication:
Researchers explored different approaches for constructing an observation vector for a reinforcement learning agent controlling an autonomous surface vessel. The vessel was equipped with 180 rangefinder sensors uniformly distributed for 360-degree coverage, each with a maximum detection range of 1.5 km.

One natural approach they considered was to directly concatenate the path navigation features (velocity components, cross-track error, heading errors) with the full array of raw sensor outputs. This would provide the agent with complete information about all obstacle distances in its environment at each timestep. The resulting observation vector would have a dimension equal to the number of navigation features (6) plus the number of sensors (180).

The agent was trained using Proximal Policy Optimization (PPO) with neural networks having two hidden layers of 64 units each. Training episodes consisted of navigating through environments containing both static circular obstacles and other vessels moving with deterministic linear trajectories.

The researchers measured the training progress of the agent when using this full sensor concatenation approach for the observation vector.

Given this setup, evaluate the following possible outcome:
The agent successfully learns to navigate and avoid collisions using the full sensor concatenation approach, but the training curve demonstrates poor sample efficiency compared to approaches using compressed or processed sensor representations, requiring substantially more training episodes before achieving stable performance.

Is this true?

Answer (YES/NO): NO